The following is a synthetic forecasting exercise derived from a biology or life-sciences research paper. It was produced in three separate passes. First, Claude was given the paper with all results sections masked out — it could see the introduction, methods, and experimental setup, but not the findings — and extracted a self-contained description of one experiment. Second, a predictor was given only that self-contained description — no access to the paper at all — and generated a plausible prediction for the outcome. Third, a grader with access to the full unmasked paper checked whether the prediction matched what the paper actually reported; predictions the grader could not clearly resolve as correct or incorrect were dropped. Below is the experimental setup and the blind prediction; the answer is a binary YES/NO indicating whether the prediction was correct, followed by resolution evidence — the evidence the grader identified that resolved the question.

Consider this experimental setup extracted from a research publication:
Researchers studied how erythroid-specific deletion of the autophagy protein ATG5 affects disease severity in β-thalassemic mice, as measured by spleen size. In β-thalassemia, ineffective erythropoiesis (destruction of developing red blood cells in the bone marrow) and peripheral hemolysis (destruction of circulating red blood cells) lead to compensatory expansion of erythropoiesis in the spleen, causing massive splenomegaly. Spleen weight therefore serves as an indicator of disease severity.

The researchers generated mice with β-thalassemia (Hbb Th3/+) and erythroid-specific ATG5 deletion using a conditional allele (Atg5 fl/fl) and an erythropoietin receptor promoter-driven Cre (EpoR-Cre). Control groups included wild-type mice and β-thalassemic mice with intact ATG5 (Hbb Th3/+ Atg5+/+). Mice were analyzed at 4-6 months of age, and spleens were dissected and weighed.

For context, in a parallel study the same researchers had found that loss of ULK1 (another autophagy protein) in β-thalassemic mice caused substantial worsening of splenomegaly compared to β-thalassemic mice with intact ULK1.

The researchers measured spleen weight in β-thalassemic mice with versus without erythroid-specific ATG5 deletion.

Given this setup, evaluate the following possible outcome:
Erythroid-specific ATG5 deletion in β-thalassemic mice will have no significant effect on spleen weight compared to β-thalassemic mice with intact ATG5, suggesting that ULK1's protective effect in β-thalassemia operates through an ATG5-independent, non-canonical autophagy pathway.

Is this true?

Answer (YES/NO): YES